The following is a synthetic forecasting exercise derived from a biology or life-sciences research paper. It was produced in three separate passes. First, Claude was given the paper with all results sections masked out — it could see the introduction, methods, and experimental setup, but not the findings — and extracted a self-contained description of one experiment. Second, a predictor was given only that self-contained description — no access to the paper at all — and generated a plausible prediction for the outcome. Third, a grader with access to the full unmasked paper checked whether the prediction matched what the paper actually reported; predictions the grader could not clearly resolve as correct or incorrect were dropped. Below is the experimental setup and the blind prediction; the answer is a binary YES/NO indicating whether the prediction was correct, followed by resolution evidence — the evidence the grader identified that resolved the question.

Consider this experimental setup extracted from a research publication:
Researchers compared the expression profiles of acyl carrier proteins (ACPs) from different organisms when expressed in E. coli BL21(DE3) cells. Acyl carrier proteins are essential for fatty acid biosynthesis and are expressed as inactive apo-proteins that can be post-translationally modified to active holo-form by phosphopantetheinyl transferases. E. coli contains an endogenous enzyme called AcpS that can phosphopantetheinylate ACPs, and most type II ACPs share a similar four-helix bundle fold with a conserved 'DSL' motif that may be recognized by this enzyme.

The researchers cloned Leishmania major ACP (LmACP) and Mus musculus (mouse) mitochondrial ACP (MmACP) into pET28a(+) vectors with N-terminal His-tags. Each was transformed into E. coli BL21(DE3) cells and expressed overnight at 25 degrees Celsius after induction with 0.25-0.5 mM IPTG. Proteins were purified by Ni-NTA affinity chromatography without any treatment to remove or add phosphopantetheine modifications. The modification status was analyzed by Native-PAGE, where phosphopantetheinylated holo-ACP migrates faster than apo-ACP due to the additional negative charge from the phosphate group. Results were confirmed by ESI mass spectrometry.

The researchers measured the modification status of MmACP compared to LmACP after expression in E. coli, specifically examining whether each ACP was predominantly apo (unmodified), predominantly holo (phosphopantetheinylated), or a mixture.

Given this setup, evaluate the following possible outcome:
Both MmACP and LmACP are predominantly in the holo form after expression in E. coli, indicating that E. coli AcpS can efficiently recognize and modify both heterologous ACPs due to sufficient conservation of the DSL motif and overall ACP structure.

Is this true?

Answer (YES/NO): NO